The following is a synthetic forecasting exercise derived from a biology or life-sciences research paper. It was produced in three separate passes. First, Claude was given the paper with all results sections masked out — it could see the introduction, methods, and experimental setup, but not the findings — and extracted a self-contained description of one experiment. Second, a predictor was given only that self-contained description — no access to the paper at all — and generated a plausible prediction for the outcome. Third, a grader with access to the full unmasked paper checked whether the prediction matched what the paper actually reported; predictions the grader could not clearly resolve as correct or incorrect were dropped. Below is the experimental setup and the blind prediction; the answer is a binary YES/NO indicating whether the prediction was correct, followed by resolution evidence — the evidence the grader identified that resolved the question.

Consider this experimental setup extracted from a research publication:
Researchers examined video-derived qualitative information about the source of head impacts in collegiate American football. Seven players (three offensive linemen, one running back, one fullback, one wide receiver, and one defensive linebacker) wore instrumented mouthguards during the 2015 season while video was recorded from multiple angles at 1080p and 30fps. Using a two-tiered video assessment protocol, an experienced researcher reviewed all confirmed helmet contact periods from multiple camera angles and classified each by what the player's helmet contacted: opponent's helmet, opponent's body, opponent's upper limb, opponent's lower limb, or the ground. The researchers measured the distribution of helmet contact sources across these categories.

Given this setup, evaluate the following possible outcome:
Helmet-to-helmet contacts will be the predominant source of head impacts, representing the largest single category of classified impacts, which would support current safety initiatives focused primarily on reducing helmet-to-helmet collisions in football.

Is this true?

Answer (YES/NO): YES